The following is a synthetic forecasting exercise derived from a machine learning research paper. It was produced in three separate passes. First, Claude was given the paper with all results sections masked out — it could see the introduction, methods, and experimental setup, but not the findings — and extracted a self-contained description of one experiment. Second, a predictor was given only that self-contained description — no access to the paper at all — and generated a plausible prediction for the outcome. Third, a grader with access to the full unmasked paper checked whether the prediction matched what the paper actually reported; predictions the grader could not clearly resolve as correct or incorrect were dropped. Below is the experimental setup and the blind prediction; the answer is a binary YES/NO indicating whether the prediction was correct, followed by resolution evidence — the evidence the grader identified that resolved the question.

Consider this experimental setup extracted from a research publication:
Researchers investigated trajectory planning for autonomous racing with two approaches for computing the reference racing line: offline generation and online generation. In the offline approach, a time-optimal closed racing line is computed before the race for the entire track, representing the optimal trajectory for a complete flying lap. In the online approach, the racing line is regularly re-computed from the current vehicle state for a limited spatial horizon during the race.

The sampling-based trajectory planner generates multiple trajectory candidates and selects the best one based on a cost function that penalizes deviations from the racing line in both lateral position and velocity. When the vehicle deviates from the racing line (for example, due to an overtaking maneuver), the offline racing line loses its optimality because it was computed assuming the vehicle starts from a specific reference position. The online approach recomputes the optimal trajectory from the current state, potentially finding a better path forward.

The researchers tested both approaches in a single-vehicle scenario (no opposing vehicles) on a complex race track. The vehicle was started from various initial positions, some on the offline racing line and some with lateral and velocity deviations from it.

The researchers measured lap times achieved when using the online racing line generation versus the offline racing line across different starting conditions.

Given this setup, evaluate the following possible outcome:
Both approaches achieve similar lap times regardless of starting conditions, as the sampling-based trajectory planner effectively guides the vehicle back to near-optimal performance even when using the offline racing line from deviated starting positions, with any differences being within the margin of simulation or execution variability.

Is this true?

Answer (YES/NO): NO